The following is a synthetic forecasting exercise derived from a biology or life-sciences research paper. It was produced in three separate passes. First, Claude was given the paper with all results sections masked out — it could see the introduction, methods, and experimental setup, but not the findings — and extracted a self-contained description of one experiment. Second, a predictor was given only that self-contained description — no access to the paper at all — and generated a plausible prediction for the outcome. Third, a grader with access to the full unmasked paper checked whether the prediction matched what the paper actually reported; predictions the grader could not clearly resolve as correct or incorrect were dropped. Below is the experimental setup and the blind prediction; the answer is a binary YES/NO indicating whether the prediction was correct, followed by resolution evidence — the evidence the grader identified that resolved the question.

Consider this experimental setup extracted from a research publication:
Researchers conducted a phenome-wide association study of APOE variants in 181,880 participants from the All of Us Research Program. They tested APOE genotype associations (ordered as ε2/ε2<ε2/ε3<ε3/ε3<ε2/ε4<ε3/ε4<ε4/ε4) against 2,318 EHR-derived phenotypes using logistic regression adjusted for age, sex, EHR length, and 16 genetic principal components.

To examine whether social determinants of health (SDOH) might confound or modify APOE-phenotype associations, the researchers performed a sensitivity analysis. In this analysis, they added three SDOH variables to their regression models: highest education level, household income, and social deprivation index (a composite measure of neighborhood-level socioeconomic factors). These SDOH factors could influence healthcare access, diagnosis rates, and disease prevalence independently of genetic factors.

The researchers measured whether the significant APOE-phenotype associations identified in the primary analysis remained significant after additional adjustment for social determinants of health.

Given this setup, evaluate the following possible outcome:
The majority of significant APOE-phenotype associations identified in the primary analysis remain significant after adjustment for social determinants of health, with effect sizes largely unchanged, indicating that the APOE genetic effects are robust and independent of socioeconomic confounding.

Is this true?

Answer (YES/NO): YES